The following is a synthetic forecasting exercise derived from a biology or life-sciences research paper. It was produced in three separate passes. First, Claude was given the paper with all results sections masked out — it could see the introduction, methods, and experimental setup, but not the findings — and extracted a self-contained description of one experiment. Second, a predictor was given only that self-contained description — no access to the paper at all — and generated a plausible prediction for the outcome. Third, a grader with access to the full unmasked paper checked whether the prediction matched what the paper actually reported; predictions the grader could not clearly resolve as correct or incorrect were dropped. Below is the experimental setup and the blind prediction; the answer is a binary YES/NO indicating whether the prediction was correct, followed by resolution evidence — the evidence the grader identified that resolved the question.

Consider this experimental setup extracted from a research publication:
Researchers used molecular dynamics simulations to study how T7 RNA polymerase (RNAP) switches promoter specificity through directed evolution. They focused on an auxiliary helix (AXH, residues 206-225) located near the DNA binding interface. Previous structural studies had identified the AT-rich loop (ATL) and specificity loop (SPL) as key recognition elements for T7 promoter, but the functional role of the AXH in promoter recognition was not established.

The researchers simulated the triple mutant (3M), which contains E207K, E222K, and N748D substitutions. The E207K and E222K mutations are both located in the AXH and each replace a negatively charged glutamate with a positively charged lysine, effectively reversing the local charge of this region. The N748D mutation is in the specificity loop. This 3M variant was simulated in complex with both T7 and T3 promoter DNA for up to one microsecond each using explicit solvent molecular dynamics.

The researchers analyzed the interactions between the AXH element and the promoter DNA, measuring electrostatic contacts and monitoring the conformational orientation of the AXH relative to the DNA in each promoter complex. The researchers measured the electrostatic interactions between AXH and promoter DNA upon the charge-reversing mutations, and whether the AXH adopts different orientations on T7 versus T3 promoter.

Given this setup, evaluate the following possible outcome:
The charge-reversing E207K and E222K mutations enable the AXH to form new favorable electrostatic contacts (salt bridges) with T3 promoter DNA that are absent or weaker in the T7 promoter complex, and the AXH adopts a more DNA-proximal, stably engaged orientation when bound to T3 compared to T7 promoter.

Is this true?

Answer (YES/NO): NO